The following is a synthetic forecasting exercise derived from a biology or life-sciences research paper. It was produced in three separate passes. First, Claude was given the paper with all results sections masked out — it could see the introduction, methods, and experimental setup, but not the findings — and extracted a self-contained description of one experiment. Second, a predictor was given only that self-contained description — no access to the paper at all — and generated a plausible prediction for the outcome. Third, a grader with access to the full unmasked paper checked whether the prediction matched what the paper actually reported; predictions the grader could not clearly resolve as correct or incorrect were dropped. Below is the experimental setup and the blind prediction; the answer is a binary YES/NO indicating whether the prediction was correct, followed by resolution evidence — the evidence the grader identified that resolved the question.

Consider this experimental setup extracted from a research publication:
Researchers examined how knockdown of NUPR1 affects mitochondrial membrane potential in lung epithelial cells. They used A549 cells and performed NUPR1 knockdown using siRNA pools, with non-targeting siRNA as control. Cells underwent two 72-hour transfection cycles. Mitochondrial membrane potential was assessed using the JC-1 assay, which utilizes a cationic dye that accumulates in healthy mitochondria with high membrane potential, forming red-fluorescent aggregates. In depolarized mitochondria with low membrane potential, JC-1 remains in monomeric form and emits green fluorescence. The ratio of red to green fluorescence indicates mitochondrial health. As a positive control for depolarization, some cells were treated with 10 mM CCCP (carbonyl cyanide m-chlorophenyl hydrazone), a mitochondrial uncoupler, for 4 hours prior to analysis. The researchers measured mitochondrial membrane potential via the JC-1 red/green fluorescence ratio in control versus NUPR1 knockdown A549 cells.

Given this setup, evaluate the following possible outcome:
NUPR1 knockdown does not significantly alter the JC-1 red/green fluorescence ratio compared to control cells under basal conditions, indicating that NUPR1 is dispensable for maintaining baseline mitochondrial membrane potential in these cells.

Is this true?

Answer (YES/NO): NO